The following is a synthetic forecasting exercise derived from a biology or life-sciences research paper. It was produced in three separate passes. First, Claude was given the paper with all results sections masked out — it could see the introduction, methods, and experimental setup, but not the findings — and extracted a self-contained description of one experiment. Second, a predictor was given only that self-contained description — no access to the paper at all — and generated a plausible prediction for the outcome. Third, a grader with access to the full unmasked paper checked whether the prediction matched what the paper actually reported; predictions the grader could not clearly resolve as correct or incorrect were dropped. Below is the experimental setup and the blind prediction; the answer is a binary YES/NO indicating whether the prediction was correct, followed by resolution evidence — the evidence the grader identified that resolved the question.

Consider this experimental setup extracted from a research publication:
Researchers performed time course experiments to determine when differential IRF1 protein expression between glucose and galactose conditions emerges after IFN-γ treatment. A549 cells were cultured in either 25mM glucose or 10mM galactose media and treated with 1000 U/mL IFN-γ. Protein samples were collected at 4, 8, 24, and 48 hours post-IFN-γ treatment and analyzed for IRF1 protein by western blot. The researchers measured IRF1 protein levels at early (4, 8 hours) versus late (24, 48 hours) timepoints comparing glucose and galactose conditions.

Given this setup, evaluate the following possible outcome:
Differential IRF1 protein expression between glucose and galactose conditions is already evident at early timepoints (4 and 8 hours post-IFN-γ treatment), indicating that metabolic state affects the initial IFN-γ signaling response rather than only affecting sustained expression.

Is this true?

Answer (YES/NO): NO